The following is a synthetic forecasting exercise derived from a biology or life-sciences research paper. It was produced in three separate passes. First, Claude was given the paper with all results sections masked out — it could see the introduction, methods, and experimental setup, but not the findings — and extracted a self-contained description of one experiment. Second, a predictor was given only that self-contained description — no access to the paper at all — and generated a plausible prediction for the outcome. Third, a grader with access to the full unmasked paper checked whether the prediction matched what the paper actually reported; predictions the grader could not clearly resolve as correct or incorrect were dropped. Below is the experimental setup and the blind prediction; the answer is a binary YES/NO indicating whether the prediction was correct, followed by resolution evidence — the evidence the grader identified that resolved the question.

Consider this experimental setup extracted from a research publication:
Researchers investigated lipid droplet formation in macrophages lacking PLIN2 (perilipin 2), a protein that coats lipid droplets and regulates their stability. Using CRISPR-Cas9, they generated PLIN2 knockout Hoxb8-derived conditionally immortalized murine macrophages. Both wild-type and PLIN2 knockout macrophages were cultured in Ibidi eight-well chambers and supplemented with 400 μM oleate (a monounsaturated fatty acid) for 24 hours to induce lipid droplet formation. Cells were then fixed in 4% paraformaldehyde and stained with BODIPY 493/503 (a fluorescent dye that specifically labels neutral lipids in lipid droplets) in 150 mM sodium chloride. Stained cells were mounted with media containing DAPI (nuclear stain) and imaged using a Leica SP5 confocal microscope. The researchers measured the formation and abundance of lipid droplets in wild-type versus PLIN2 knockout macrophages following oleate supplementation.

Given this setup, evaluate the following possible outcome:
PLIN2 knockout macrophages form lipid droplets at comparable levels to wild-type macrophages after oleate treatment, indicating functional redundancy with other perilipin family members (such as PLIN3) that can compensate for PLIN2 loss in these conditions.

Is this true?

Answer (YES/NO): NO